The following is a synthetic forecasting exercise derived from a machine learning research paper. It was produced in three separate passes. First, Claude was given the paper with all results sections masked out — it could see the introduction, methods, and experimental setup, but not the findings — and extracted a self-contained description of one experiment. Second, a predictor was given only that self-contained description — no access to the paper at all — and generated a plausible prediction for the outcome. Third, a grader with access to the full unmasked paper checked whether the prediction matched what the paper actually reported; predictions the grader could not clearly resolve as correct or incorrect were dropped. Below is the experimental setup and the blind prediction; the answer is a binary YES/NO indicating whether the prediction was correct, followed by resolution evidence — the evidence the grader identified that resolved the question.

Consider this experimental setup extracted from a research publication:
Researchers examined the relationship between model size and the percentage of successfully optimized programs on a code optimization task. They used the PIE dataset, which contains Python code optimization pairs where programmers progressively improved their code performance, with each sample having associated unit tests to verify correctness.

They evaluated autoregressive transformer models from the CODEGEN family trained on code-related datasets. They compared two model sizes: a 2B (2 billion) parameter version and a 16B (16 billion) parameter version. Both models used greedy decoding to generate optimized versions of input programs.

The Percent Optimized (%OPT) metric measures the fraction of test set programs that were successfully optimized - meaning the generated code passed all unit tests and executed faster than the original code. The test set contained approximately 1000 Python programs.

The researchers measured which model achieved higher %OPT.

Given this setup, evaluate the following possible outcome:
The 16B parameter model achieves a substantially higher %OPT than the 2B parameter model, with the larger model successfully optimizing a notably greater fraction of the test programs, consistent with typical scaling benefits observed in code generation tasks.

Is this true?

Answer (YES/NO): YES